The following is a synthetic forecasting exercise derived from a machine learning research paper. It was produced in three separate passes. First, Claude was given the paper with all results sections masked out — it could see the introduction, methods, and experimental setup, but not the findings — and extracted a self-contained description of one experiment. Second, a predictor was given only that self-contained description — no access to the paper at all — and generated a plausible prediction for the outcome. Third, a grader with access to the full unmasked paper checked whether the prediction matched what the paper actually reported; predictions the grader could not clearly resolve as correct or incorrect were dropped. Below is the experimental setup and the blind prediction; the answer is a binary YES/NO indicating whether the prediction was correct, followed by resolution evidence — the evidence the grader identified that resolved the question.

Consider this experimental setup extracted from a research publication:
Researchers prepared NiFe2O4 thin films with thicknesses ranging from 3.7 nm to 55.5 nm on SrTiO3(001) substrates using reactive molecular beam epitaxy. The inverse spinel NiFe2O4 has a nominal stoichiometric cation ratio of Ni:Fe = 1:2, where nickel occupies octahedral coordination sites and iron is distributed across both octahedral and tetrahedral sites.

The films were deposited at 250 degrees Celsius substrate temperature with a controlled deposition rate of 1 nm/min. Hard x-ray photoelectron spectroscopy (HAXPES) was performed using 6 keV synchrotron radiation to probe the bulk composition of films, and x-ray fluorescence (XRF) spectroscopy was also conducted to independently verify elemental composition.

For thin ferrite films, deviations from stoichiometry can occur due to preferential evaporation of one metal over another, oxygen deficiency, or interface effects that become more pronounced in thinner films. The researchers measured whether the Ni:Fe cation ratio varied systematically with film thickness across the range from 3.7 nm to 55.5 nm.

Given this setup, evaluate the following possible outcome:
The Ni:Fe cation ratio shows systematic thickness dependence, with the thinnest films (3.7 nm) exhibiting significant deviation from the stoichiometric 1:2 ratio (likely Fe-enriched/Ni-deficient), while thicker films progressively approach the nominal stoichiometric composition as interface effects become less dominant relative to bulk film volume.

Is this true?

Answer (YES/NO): NO